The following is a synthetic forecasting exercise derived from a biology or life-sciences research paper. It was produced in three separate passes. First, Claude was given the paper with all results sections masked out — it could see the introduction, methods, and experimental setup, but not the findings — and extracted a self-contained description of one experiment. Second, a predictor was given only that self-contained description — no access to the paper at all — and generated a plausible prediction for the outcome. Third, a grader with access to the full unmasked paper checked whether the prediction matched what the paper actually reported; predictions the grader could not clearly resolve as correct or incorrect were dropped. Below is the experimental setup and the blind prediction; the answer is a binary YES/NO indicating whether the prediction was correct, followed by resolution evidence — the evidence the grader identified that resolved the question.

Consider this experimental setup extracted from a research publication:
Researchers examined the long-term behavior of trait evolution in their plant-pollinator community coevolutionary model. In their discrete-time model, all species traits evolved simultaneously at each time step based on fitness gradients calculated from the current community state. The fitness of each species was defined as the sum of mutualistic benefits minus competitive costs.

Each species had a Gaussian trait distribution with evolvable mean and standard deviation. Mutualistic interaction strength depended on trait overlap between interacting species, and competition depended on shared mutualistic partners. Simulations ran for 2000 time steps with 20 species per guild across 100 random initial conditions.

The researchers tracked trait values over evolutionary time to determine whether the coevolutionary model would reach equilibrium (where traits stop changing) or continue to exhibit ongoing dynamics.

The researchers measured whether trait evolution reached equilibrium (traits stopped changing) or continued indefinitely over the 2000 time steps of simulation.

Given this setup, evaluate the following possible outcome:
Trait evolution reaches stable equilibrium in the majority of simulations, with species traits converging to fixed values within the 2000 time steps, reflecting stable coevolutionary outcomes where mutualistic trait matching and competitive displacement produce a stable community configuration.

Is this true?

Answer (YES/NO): NO